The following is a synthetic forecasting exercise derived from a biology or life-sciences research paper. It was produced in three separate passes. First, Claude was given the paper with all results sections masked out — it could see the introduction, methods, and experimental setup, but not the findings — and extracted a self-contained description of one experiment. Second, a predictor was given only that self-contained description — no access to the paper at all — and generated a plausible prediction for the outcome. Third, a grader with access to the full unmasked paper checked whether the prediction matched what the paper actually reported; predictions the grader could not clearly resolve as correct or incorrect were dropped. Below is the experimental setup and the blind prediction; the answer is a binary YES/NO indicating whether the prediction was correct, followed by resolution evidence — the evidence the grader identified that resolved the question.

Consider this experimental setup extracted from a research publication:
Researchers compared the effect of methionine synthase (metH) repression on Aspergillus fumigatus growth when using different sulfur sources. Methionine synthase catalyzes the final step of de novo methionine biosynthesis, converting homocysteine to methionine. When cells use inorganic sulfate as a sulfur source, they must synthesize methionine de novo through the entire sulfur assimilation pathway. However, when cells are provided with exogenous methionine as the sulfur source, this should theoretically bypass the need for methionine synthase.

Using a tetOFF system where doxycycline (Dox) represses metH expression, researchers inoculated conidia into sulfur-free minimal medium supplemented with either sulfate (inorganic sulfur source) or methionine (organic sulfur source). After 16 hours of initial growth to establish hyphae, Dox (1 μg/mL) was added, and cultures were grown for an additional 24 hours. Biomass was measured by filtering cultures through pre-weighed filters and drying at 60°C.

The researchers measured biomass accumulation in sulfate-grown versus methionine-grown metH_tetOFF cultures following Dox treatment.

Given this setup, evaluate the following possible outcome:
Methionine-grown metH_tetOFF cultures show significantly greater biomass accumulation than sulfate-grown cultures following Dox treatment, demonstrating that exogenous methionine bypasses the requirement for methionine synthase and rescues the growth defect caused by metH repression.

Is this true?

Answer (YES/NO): NO